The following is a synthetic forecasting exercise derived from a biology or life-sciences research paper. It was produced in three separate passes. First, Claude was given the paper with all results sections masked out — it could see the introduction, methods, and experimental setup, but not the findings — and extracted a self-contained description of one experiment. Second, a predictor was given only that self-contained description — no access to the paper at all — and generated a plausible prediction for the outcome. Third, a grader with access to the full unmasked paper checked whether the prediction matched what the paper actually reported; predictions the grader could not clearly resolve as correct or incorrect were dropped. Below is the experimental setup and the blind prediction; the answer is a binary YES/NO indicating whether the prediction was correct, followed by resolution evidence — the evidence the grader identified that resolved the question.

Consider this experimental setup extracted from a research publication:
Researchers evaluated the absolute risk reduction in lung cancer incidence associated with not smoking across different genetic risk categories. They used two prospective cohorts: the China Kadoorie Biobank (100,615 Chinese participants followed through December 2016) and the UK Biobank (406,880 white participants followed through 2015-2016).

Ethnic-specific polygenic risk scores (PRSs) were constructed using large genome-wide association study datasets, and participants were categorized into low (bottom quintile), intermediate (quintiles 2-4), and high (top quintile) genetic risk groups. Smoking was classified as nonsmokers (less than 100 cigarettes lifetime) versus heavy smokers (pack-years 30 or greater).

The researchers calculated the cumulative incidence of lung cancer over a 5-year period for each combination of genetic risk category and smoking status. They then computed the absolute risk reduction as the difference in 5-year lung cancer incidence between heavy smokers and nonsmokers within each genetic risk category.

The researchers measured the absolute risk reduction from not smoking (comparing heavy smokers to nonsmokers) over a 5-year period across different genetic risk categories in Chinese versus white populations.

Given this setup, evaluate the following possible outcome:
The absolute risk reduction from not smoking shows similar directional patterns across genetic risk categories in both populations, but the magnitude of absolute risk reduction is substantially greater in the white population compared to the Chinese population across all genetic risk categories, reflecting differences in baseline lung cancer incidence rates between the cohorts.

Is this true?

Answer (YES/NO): NO